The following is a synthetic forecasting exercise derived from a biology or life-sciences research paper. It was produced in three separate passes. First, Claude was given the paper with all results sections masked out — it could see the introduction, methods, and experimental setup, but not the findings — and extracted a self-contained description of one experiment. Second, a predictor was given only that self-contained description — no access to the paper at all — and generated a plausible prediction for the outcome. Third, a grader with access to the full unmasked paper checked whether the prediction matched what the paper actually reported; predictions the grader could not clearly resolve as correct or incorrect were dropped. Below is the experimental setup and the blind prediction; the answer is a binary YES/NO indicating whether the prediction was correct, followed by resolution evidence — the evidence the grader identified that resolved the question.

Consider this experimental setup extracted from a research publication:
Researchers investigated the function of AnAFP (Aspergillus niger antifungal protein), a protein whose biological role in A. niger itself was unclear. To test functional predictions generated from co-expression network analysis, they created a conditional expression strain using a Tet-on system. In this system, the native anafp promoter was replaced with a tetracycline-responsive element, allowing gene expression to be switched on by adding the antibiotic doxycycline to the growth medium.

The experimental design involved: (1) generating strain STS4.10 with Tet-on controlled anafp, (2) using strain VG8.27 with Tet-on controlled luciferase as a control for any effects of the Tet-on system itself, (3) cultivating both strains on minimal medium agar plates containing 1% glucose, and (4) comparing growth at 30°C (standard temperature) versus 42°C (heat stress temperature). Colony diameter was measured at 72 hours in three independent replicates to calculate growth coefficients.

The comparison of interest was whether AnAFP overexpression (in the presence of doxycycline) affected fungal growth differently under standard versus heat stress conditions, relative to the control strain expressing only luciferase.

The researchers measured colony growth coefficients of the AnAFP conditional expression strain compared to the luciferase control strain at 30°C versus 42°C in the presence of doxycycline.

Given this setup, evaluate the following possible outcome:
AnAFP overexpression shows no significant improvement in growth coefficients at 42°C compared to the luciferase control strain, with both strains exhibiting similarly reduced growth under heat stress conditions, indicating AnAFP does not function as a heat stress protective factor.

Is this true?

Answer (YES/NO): NO